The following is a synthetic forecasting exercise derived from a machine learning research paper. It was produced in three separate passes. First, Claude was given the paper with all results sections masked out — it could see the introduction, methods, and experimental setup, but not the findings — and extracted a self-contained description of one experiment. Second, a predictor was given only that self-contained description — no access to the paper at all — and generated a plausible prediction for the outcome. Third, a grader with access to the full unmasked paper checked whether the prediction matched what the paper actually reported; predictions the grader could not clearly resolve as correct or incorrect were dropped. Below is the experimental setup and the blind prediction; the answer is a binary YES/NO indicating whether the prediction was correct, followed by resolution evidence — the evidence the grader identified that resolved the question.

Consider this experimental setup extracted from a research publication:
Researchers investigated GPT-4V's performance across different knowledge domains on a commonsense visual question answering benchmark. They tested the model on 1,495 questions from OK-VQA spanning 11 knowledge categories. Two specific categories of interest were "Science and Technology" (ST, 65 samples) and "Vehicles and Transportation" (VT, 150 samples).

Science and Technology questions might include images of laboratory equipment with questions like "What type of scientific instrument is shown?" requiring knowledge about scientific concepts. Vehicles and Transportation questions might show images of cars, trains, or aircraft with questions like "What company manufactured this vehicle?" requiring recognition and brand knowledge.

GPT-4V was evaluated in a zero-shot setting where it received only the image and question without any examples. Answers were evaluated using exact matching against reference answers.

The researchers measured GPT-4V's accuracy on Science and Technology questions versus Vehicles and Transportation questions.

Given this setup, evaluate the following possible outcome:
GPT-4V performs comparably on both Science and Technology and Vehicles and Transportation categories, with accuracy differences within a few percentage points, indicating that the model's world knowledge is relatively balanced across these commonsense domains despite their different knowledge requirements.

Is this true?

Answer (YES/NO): NO